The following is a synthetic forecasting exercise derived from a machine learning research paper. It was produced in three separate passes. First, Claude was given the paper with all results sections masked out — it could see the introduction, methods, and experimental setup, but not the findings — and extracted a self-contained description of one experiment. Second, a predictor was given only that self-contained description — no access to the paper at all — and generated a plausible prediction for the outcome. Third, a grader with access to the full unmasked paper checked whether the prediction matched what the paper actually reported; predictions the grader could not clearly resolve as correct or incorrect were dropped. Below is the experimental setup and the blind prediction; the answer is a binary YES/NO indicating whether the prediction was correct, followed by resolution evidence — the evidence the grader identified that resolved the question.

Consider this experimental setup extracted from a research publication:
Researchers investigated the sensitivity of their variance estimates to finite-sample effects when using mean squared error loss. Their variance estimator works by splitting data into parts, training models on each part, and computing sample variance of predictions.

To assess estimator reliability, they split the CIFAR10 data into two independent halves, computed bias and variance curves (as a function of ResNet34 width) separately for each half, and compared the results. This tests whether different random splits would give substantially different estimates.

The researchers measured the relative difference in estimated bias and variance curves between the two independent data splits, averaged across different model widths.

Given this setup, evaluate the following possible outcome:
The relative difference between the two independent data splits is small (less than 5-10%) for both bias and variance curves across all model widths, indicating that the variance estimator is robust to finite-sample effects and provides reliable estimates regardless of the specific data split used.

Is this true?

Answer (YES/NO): YES